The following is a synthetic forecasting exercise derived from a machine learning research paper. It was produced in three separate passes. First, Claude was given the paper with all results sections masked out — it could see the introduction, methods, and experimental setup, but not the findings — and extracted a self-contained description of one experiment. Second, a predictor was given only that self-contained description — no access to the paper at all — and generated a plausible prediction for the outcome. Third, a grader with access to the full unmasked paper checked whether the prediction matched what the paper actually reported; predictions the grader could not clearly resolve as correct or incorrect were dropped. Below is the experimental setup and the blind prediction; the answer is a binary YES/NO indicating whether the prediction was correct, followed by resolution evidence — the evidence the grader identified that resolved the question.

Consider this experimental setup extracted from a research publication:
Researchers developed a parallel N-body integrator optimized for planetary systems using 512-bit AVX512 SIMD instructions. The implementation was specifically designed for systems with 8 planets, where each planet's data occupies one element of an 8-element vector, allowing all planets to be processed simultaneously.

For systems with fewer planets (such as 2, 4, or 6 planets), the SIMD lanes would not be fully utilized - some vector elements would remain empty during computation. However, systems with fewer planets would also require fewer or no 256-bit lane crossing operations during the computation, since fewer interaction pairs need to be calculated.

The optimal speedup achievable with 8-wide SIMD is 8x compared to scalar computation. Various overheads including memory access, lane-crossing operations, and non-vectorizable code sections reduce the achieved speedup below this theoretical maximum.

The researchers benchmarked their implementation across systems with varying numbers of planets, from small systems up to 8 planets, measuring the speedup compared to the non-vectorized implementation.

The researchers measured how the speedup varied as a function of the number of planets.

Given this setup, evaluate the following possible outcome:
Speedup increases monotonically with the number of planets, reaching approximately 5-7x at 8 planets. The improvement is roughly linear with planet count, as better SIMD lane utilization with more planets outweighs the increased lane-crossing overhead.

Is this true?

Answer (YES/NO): NO